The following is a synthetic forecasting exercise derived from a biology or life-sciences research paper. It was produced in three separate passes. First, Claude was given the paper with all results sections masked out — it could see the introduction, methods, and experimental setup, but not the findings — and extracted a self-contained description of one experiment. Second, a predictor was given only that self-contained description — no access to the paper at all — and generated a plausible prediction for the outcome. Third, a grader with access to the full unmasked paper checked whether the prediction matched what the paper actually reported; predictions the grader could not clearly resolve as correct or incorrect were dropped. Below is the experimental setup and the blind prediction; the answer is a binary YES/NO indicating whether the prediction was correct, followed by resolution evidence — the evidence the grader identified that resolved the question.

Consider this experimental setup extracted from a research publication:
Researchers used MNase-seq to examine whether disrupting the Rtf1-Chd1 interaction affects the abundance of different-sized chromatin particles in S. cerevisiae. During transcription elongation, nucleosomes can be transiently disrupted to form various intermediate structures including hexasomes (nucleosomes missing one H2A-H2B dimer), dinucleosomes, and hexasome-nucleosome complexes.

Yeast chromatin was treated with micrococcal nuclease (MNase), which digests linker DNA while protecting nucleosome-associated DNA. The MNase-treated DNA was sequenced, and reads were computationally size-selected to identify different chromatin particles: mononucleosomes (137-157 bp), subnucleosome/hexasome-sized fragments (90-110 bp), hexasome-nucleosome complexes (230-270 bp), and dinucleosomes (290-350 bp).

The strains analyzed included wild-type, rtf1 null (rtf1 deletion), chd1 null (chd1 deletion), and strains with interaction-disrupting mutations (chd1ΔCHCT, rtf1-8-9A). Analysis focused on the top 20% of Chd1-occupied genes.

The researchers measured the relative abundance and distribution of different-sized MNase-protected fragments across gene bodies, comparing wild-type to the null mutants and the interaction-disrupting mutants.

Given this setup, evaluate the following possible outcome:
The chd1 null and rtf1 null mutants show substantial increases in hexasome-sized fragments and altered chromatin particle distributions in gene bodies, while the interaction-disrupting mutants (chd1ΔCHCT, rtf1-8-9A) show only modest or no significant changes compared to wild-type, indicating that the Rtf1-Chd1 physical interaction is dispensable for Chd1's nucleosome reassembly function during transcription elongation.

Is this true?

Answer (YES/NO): NO